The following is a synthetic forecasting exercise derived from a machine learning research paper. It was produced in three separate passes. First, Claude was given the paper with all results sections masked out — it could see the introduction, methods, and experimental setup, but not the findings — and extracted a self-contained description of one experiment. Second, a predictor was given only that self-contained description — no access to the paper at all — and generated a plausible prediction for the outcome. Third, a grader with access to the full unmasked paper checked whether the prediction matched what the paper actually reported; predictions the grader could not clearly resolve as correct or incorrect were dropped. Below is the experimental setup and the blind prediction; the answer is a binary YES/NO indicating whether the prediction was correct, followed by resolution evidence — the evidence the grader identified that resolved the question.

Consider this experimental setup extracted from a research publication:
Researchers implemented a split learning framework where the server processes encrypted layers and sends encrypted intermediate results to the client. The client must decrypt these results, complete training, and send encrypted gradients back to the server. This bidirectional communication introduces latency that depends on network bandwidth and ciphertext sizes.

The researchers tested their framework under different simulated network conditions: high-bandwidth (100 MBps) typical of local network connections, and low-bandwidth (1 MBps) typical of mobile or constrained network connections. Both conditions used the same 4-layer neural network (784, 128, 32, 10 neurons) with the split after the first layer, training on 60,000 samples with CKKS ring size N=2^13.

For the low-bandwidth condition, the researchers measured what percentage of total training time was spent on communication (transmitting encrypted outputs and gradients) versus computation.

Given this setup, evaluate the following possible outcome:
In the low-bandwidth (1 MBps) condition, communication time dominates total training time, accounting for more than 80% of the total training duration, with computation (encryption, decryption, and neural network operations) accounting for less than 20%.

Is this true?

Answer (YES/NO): NO